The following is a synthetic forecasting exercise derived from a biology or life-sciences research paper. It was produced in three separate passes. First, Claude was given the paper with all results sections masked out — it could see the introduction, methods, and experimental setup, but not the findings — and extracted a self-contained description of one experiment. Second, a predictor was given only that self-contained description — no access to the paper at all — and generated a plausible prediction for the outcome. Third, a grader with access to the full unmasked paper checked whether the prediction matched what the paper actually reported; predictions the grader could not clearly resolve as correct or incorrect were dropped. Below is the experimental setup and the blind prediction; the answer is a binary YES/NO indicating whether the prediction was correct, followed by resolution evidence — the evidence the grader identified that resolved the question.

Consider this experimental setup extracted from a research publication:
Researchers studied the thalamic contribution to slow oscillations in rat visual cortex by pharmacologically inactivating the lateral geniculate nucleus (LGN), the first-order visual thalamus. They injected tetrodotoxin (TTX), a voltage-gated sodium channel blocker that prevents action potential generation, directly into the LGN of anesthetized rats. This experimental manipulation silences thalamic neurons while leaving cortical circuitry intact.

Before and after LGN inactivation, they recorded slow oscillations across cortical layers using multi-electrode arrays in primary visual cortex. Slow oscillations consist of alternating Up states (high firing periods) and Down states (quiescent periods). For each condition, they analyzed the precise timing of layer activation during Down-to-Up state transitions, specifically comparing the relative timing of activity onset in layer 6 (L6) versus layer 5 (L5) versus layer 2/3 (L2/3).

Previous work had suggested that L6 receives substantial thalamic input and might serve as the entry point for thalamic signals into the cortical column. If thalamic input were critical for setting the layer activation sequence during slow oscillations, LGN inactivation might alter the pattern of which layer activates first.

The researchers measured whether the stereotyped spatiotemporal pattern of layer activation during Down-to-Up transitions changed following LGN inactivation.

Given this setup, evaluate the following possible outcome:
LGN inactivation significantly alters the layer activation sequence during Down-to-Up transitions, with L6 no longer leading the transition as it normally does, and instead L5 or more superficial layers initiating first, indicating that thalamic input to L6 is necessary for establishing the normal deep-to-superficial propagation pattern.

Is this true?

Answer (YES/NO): NO